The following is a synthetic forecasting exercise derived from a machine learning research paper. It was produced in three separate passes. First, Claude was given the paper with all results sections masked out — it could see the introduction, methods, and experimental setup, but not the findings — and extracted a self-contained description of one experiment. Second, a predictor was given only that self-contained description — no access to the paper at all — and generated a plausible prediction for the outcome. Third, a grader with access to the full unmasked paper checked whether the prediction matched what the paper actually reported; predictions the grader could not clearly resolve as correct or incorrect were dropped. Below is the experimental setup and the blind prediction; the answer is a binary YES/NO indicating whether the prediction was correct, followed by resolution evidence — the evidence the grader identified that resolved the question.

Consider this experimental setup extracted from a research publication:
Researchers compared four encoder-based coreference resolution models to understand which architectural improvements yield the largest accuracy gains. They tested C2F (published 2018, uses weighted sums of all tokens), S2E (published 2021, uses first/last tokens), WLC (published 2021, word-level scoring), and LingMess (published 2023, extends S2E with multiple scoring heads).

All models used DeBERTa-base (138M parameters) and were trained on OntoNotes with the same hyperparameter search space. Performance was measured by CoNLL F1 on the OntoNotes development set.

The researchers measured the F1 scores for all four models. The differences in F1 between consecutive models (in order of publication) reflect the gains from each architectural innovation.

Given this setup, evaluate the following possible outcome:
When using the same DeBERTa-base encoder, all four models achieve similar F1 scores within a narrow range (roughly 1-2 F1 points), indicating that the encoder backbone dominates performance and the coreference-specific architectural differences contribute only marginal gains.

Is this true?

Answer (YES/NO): NO